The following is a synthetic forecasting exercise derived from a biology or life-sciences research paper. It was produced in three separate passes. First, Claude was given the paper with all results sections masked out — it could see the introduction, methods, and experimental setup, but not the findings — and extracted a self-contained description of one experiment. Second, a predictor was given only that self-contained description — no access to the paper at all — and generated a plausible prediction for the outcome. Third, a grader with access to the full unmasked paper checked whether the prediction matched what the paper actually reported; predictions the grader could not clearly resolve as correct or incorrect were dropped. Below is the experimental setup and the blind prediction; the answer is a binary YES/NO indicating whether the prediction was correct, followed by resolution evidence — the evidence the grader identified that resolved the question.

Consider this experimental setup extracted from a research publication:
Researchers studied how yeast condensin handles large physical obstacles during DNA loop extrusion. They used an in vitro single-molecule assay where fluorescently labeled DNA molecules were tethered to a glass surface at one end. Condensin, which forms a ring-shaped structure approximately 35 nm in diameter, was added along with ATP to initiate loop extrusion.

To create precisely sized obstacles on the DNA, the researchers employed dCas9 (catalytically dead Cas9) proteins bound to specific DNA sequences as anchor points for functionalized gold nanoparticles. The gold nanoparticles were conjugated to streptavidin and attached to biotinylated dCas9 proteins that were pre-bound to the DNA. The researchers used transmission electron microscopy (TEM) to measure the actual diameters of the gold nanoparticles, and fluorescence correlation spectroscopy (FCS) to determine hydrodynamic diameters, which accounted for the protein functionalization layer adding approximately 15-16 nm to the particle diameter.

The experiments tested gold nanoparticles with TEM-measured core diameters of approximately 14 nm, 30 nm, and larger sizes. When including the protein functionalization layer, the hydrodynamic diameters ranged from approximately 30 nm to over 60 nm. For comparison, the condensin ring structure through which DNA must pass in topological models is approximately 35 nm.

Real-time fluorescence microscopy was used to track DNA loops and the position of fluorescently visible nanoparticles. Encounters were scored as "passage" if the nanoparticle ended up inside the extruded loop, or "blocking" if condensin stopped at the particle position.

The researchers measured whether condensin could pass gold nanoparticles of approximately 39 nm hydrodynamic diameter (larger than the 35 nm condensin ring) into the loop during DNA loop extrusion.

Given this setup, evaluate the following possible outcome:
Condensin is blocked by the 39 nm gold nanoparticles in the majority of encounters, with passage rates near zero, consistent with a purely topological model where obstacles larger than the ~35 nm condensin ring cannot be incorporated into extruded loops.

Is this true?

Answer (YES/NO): NO